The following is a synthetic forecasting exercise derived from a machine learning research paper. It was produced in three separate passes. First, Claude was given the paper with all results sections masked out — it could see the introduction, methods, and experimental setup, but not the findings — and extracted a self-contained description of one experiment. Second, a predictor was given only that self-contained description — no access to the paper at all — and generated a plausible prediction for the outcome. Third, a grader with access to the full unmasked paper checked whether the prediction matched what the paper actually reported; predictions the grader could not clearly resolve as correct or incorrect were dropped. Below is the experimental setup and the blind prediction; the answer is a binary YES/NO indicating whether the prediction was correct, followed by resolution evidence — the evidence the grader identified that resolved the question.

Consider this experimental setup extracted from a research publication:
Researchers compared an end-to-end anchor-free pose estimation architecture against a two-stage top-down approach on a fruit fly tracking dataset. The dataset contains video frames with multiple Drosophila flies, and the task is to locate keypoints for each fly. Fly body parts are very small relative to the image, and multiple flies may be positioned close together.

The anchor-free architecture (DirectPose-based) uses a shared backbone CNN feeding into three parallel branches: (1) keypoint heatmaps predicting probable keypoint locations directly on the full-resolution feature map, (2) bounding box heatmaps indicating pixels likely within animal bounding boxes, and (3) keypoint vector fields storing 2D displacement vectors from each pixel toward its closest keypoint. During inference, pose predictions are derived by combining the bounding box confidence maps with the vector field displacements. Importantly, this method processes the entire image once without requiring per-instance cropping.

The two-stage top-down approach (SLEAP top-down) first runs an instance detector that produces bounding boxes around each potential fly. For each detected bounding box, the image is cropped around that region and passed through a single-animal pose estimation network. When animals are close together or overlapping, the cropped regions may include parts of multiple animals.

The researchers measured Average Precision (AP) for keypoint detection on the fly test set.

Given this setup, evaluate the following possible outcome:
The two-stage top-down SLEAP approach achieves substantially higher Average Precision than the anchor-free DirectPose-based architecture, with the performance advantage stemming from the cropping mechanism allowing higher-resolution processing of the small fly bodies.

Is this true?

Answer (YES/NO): NO